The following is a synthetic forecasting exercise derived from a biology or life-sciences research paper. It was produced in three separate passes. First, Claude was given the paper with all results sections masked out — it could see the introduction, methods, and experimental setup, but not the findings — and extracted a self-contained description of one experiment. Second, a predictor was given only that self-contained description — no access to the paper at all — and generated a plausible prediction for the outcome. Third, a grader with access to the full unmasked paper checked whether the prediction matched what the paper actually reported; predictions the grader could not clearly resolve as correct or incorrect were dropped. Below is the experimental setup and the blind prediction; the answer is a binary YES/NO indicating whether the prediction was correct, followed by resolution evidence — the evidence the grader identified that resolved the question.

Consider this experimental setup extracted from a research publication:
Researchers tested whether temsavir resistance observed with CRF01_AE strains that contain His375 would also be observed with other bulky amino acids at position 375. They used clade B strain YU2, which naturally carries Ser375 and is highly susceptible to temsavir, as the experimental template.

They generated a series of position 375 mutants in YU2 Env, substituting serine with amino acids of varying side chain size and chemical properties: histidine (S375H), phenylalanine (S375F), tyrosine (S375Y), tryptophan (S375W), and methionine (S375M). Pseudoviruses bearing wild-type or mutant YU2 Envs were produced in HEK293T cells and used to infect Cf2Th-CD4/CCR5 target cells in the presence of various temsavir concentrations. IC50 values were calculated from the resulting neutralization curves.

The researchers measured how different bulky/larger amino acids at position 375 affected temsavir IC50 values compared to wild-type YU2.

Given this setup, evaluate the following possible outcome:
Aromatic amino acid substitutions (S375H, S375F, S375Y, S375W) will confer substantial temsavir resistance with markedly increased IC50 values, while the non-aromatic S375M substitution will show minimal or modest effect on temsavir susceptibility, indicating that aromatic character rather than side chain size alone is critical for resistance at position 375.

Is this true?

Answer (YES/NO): NO